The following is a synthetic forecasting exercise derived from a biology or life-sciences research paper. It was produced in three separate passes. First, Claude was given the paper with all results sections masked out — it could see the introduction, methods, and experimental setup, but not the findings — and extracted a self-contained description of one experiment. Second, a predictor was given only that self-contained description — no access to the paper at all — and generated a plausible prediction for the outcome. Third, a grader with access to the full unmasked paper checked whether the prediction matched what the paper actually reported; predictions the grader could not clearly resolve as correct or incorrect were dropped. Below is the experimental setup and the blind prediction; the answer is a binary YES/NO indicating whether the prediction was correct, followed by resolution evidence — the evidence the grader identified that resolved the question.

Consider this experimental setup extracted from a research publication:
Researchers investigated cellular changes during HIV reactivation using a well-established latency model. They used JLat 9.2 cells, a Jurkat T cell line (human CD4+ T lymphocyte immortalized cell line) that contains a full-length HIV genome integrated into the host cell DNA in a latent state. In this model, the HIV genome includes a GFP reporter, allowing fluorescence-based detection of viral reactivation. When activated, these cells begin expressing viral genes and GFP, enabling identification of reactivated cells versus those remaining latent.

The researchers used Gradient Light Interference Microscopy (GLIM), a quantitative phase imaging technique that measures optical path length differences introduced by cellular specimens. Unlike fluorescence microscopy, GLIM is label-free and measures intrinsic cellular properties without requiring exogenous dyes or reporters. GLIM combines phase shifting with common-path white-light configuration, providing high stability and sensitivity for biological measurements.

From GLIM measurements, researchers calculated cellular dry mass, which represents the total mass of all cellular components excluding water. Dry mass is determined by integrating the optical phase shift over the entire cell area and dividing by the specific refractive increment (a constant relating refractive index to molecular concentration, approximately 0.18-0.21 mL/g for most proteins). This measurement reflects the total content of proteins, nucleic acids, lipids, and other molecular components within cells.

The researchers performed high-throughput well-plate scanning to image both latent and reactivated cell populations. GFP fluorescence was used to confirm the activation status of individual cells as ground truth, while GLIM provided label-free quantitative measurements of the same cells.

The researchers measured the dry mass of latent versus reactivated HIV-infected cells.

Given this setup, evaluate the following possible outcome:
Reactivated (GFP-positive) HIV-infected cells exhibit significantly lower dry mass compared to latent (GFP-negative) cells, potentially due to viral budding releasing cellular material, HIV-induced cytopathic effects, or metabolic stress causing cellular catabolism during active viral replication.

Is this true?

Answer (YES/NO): NO